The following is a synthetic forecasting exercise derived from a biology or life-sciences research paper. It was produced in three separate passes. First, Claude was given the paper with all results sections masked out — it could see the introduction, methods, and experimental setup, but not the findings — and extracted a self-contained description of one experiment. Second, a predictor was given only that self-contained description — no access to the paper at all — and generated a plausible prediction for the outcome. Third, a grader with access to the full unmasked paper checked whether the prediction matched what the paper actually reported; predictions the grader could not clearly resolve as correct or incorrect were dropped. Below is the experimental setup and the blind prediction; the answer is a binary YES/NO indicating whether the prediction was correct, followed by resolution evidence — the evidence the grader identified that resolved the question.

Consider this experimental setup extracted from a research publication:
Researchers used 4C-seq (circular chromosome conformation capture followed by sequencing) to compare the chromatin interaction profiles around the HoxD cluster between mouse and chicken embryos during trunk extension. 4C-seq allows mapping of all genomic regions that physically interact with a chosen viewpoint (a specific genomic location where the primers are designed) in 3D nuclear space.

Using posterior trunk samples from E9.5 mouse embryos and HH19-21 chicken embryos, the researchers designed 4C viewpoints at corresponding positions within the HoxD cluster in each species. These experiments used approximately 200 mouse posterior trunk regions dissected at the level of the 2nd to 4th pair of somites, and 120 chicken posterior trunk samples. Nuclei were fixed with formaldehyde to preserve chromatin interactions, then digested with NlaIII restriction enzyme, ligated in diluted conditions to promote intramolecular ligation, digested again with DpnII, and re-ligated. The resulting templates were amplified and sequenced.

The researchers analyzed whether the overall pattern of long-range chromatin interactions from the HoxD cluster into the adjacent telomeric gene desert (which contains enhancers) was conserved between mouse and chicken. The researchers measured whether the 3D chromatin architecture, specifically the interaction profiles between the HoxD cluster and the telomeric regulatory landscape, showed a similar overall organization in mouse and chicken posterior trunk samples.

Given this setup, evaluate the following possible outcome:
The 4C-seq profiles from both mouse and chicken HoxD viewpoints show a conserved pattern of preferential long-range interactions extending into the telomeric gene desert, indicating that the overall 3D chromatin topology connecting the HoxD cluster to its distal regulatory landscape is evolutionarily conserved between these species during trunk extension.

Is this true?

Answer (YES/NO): YES